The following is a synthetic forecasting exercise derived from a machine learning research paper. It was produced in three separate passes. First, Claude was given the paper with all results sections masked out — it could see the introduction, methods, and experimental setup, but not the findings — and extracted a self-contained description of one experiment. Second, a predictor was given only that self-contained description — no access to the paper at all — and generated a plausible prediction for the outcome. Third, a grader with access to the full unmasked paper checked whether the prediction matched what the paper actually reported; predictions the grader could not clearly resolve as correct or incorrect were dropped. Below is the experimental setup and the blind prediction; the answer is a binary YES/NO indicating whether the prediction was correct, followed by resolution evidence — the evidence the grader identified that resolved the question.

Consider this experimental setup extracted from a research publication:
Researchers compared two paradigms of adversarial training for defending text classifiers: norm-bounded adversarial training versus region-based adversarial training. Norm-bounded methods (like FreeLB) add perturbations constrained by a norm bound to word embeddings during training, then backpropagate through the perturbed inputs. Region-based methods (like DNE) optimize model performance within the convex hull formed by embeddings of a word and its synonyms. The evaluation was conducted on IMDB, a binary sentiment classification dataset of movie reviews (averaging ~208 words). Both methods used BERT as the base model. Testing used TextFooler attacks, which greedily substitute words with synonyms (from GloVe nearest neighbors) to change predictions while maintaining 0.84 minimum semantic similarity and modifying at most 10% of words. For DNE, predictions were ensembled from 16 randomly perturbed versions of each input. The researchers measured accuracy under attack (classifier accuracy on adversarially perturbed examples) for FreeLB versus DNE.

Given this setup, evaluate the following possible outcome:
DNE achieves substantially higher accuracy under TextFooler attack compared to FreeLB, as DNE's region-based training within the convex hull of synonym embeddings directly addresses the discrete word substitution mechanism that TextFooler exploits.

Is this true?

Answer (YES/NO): NO